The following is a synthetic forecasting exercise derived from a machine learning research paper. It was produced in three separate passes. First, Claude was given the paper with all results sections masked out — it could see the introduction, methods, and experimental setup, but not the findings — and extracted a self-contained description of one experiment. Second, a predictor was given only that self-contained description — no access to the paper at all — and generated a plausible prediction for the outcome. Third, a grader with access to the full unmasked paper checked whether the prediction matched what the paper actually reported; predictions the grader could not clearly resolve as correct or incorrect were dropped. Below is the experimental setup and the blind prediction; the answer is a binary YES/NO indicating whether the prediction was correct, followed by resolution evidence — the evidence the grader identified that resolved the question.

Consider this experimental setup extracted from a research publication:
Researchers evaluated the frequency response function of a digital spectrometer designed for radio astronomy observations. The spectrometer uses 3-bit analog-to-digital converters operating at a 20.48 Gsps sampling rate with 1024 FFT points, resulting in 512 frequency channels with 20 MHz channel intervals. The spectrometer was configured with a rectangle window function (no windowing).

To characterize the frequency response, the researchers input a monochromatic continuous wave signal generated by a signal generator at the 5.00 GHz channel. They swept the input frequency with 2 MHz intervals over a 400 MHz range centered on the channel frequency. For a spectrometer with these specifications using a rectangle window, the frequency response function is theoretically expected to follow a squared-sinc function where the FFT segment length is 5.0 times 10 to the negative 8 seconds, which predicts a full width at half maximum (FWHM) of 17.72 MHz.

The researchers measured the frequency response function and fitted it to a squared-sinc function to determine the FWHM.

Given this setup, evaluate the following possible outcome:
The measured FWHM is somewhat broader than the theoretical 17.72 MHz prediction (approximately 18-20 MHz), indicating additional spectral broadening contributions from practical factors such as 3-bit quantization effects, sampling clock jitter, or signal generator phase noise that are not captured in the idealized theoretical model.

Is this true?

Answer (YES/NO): NO